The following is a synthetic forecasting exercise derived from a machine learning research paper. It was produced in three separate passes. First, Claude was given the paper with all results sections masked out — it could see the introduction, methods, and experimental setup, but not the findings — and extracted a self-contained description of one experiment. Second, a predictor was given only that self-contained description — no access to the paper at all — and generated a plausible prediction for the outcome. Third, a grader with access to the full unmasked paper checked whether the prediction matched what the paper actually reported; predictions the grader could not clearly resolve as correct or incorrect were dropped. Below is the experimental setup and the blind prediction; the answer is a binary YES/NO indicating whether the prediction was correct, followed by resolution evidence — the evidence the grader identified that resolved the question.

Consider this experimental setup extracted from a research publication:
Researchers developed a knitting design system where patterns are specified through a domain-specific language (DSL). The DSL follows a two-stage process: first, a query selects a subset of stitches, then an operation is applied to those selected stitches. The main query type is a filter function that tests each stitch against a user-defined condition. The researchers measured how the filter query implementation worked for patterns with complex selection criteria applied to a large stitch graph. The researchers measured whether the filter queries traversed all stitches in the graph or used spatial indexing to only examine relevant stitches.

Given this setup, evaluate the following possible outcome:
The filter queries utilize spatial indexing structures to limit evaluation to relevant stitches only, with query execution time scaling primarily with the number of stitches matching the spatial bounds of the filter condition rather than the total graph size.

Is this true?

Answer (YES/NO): NO